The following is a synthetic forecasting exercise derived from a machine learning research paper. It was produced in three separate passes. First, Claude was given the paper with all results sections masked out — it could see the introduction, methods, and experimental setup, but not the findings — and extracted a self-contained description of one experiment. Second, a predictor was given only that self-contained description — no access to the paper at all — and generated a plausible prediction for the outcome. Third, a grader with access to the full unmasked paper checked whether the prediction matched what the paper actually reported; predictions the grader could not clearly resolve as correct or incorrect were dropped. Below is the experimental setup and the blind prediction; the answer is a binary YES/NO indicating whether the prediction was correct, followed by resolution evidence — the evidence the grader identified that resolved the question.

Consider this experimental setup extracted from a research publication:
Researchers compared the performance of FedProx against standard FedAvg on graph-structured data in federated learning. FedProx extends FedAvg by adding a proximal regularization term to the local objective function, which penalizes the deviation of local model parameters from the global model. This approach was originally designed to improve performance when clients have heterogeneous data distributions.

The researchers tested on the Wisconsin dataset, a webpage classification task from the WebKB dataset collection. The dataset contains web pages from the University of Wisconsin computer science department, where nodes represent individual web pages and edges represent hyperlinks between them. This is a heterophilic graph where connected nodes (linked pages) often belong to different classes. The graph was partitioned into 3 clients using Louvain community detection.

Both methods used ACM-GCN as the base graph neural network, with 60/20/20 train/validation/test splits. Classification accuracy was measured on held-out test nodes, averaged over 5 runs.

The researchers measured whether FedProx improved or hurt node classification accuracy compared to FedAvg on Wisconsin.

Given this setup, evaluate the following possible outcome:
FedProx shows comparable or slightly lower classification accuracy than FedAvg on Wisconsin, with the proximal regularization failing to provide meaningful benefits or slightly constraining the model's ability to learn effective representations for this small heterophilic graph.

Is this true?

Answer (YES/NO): YES